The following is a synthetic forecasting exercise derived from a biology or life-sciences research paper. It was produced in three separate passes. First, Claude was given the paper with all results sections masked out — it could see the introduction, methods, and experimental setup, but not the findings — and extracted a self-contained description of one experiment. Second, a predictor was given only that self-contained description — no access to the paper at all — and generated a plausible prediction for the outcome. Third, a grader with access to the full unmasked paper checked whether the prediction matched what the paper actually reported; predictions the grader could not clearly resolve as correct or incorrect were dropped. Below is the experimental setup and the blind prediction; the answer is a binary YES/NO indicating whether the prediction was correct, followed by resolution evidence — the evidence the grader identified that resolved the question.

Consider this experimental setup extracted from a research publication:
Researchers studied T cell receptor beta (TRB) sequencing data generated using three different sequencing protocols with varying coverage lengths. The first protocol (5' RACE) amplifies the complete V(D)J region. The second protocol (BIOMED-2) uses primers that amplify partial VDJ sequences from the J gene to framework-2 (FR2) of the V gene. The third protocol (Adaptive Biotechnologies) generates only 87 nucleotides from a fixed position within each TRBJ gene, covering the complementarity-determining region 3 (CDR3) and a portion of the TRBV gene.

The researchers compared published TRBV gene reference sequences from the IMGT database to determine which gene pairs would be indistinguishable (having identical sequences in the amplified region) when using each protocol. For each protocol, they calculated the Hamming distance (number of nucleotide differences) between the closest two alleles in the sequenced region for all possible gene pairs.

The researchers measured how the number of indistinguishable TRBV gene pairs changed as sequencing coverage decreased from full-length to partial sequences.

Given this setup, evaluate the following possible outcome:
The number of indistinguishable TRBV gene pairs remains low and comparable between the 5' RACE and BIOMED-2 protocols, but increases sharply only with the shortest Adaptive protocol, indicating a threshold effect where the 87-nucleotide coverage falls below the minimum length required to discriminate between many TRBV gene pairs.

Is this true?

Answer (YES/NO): NO